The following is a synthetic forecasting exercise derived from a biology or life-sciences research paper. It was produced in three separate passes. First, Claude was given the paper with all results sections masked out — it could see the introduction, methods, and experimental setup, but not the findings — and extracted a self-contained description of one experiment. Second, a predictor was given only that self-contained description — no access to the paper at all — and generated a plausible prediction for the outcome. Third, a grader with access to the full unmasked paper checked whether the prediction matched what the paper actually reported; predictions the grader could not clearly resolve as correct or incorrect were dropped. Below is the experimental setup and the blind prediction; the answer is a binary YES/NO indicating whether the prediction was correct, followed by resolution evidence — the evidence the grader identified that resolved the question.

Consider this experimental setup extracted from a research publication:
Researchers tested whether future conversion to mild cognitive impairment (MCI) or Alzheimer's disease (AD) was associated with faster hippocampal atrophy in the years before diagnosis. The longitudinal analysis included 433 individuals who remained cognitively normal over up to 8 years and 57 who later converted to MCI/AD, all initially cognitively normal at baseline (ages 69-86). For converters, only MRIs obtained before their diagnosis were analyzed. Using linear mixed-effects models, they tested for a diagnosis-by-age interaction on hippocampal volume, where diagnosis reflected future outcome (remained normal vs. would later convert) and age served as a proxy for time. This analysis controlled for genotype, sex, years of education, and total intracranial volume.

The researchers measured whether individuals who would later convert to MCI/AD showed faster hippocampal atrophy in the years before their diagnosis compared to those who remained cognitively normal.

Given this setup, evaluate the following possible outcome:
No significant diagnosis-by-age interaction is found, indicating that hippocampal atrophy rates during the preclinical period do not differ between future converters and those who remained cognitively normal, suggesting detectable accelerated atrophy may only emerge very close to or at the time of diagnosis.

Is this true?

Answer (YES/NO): NO